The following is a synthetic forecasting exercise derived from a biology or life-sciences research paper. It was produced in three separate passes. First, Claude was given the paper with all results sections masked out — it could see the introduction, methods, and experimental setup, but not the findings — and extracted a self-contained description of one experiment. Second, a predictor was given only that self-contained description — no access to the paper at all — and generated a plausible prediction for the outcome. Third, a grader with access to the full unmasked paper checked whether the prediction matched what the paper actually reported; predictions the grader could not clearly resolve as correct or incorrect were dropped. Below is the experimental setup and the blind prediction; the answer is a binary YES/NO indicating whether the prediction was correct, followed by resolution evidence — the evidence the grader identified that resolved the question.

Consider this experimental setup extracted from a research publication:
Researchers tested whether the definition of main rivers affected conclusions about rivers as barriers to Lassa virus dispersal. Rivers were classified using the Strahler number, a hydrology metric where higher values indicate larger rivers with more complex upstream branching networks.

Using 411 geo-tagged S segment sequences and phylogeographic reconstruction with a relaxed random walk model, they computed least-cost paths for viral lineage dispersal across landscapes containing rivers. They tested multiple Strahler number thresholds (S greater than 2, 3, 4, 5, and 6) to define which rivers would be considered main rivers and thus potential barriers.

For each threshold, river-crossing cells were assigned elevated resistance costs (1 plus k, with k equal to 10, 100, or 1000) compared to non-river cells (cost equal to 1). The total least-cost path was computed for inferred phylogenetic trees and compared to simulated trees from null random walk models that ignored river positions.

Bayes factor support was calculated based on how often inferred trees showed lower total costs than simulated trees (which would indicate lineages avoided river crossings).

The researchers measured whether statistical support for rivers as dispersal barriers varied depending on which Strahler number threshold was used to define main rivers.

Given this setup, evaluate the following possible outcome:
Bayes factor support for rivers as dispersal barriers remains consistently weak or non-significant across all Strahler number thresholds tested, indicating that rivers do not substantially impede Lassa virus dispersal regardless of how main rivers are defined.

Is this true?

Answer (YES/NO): NO